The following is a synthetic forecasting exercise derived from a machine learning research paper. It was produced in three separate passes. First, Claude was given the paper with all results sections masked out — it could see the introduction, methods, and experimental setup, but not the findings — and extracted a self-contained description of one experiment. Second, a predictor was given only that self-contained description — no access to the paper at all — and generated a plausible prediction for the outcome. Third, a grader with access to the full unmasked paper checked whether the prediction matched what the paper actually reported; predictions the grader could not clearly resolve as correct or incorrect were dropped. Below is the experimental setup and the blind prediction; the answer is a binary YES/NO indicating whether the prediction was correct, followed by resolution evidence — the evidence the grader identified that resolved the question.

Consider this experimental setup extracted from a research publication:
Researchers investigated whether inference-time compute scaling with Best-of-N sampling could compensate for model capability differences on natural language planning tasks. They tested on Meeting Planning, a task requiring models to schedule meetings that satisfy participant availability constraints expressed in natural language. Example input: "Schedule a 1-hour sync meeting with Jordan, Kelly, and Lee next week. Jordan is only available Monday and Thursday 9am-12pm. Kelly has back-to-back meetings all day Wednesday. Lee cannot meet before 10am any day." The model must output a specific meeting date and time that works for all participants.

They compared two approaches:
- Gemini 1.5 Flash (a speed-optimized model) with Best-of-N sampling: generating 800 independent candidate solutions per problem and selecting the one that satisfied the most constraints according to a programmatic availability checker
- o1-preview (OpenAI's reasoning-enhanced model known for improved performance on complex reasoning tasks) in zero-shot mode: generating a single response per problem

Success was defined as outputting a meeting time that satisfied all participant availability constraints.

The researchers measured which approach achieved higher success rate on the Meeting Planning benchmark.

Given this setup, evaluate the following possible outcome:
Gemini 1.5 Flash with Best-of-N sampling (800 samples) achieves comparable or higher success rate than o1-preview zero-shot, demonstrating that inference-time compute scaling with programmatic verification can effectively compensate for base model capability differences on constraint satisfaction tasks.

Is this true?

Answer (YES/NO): YES